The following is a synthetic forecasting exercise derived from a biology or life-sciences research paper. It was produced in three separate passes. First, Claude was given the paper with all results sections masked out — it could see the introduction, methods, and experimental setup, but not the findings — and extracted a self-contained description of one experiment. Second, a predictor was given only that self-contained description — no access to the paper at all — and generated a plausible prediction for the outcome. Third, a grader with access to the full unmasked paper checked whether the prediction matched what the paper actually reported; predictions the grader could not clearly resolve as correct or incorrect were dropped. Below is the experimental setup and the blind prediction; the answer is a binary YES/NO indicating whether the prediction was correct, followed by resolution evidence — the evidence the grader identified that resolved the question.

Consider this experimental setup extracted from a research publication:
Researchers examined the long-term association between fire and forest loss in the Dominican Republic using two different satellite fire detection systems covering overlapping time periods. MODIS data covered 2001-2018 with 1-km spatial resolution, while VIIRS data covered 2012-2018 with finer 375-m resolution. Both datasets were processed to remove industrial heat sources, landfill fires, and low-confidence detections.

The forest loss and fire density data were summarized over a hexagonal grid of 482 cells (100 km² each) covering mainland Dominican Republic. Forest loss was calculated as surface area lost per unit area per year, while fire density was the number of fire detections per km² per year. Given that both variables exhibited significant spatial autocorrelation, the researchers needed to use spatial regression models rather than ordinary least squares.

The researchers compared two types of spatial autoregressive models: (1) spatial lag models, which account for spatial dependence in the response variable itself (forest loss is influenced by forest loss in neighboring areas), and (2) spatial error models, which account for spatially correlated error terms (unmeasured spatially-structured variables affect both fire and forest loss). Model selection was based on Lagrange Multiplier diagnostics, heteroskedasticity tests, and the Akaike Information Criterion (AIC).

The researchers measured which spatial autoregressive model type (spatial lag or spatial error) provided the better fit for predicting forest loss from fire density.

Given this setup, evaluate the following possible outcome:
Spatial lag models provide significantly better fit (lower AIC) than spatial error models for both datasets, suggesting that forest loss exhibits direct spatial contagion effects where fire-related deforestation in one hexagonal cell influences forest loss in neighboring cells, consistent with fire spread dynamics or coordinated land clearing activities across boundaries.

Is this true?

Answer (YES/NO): NO